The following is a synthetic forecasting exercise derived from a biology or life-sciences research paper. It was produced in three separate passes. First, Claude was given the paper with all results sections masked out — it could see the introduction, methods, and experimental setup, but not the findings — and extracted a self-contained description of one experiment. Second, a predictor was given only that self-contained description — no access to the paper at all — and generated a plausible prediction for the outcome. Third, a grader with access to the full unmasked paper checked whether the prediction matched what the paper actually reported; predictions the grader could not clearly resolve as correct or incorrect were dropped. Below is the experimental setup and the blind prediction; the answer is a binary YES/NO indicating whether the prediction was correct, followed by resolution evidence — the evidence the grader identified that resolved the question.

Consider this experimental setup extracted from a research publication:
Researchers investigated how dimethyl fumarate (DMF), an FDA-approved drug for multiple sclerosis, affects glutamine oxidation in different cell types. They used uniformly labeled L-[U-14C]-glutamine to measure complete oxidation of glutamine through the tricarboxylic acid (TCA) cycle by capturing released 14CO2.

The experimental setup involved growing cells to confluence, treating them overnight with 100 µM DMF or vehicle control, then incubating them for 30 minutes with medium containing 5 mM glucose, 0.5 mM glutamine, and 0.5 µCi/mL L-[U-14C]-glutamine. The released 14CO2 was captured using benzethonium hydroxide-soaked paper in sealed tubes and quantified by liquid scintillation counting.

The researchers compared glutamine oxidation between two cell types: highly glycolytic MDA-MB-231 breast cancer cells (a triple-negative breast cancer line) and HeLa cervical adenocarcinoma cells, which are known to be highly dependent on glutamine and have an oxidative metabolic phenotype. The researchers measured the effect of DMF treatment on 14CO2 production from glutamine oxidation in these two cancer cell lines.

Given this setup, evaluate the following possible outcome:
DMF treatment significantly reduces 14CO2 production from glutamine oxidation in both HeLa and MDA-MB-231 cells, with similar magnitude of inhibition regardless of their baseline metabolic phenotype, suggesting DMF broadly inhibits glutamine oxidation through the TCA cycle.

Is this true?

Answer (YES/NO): NO